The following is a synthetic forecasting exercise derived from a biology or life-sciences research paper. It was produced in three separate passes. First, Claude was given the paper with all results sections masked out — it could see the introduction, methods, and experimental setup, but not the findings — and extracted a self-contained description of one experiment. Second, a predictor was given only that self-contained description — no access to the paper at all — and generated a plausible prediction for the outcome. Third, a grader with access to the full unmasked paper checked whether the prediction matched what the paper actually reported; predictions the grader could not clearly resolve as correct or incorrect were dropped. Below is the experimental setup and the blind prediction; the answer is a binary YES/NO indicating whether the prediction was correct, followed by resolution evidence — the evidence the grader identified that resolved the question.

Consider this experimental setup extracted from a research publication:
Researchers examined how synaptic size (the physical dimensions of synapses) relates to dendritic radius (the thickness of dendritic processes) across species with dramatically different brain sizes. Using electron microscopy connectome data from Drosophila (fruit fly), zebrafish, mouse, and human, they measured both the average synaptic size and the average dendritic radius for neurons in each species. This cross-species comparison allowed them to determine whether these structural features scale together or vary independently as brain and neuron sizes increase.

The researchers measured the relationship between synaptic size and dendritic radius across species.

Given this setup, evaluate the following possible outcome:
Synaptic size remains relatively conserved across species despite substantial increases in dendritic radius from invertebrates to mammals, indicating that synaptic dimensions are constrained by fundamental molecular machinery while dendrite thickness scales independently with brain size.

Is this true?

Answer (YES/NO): NO